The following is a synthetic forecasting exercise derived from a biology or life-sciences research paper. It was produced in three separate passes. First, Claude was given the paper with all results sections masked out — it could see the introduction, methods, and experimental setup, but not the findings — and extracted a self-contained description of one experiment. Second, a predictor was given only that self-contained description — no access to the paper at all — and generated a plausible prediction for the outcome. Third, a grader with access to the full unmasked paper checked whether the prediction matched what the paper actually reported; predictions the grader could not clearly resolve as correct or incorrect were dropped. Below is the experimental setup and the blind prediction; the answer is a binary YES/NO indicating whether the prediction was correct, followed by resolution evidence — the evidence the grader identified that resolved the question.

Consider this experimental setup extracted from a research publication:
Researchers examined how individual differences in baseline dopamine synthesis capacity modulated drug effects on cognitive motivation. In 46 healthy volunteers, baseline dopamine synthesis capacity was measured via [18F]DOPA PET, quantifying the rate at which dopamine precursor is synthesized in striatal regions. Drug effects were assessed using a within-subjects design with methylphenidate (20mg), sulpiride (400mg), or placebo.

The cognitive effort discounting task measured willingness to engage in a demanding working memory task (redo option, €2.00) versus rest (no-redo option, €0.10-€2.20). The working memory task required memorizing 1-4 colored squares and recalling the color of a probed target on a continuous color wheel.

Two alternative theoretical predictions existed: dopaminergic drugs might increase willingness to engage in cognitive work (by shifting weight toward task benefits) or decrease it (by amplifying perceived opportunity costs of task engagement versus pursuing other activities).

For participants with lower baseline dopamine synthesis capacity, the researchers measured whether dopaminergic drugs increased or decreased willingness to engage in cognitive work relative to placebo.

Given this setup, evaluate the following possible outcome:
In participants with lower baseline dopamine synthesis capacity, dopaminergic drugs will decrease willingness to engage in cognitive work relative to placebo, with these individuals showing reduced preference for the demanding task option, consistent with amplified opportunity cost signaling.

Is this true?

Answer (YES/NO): NO